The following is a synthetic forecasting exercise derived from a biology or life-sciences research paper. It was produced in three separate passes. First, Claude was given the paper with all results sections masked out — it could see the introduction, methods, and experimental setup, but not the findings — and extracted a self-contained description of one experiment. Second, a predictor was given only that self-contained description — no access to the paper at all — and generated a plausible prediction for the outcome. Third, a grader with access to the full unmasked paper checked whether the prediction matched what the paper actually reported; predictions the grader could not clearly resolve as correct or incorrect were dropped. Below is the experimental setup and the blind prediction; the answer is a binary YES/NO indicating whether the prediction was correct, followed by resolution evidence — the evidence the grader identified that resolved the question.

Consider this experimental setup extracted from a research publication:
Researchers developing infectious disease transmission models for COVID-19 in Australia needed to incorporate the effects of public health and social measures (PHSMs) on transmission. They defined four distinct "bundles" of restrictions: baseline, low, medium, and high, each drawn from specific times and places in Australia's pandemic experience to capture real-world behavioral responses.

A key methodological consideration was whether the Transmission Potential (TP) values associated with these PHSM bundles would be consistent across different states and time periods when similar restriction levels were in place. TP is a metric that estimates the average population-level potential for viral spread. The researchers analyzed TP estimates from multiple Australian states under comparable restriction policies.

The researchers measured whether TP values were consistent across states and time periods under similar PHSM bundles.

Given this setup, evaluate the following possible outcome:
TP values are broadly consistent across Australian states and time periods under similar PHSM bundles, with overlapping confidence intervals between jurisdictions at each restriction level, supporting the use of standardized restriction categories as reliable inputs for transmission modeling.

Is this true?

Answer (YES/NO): NO